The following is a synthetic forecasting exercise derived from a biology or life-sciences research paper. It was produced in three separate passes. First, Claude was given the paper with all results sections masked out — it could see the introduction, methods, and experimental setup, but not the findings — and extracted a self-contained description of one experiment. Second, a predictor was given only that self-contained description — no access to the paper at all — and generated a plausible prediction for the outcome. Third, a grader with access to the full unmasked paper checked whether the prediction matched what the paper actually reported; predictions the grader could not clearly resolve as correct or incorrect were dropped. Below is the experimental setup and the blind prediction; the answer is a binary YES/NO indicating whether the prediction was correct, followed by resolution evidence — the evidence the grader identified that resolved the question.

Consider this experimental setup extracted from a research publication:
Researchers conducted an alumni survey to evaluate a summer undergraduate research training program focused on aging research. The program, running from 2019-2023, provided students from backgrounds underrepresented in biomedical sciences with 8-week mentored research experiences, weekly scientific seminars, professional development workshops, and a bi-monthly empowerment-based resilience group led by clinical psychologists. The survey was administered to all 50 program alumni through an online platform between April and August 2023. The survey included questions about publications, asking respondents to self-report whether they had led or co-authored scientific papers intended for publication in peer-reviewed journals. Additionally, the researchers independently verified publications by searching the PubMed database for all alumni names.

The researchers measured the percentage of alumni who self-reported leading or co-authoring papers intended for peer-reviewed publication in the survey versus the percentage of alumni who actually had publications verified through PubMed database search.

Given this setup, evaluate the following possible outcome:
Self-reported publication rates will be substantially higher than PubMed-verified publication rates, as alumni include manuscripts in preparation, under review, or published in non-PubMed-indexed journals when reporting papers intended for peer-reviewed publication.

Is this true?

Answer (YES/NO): NO